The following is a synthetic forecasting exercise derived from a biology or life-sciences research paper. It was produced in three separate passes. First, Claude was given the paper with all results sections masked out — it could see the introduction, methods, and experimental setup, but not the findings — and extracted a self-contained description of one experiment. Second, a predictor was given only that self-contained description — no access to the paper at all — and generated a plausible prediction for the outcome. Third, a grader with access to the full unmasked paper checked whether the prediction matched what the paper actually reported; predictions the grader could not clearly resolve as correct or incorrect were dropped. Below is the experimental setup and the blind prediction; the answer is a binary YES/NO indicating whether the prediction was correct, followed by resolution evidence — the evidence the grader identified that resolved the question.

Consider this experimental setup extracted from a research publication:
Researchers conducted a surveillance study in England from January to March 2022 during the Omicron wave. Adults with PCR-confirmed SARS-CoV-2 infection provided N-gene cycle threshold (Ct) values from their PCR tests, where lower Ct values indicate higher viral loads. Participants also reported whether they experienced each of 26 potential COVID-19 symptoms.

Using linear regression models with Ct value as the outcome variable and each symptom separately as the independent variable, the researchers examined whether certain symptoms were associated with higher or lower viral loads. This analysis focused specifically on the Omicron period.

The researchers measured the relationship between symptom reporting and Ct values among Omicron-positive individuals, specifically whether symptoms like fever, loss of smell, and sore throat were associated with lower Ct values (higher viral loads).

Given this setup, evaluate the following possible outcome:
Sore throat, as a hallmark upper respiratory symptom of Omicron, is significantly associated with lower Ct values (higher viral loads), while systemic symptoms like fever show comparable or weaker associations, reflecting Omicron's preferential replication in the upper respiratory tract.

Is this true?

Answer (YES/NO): YES